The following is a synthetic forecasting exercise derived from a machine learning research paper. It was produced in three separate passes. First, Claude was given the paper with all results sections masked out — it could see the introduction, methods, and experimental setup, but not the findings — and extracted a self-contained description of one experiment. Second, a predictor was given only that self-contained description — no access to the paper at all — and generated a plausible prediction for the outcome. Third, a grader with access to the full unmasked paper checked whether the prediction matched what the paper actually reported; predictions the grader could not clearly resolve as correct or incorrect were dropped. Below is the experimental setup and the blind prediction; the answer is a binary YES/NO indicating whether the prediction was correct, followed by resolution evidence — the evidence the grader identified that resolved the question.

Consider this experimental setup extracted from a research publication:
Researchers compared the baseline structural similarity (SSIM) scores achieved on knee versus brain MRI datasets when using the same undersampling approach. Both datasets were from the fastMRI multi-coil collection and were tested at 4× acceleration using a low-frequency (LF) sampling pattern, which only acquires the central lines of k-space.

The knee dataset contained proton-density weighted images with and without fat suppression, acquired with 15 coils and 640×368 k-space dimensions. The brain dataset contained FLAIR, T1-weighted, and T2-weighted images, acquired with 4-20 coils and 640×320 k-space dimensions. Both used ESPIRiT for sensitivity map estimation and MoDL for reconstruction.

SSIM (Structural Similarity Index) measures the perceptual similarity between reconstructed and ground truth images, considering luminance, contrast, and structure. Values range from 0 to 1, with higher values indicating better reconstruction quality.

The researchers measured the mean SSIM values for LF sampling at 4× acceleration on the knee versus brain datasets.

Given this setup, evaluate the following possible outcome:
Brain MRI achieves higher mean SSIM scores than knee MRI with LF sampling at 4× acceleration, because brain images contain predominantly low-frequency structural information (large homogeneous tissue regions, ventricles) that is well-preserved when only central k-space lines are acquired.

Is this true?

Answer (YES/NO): YES